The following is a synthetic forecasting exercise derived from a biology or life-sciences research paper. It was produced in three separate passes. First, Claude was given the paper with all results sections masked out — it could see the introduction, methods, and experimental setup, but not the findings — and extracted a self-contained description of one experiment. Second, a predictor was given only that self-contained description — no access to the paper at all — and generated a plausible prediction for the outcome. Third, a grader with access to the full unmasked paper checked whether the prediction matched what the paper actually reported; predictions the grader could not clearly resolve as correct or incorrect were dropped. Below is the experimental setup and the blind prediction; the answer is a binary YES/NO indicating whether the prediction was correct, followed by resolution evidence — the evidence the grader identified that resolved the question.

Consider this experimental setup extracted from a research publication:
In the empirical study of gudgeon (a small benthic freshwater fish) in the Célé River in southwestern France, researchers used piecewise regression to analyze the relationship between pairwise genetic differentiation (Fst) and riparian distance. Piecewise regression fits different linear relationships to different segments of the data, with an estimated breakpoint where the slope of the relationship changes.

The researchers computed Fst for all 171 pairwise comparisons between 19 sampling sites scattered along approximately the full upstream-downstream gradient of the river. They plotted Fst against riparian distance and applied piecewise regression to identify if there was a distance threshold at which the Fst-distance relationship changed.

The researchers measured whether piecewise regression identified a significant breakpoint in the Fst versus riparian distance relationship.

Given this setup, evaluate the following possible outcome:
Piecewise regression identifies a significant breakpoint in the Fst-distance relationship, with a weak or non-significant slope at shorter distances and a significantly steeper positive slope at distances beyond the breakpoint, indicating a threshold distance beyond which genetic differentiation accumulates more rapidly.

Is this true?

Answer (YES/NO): NO